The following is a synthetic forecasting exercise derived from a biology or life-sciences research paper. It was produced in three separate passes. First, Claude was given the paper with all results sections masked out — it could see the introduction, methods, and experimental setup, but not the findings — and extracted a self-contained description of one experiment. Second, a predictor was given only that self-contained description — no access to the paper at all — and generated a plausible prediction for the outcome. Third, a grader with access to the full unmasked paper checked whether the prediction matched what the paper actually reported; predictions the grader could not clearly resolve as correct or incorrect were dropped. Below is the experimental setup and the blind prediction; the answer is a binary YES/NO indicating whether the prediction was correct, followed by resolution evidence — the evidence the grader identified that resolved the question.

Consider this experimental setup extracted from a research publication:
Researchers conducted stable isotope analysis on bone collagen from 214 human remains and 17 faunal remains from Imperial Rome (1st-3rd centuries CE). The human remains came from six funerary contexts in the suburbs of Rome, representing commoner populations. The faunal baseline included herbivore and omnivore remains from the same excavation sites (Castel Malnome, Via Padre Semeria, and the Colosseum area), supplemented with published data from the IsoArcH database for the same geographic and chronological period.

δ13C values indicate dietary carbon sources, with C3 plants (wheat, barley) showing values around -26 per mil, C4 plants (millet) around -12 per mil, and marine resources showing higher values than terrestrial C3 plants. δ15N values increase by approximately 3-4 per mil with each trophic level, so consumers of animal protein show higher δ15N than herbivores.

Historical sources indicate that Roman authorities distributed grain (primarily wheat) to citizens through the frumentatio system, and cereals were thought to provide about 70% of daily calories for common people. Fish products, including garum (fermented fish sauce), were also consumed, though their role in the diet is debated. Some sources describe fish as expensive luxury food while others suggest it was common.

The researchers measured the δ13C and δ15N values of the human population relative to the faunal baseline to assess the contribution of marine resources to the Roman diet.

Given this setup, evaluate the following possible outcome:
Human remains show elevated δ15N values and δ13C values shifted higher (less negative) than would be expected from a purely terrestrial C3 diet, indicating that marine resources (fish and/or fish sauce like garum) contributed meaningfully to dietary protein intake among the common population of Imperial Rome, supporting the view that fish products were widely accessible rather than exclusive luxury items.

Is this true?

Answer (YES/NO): NO